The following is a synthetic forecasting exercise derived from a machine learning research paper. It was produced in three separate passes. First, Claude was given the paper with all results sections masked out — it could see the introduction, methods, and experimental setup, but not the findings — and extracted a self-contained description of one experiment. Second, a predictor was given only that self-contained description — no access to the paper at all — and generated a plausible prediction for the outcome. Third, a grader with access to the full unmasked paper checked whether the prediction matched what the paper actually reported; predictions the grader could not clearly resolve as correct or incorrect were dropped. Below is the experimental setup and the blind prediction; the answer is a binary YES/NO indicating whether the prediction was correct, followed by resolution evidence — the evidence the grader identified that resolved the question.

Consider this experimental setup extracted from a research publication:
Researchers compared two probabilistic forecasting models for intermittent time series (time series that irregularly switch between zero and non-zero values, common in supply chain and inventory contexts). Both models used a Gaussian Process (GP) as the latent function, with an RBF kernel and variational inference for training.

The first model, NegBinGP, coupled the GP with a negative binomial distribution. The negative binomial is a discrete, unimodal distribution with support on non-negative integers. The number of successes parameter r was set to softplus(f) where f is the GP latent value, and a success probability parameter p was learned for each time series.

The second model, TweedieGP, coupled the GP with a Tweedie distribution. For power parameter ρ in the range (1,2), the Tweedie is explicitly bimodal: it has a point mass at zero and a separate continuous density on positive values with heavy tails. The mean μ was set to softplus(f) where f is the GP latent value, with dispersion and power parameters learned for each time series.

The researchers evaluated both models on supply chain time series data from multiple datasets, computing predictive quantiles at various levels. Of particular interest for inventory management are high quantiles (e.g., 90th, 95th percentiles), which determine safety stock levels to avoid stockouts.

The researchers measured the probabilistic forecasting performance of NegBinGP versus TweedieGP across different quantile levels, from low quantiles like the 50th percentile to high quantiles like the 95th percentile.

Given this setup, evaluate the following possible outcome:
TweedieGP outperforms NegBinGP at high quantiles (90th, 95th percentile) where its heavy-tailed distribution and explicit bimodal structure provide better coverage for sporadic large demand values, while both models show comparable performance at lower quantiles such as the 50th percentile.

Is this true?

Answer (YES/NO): YES